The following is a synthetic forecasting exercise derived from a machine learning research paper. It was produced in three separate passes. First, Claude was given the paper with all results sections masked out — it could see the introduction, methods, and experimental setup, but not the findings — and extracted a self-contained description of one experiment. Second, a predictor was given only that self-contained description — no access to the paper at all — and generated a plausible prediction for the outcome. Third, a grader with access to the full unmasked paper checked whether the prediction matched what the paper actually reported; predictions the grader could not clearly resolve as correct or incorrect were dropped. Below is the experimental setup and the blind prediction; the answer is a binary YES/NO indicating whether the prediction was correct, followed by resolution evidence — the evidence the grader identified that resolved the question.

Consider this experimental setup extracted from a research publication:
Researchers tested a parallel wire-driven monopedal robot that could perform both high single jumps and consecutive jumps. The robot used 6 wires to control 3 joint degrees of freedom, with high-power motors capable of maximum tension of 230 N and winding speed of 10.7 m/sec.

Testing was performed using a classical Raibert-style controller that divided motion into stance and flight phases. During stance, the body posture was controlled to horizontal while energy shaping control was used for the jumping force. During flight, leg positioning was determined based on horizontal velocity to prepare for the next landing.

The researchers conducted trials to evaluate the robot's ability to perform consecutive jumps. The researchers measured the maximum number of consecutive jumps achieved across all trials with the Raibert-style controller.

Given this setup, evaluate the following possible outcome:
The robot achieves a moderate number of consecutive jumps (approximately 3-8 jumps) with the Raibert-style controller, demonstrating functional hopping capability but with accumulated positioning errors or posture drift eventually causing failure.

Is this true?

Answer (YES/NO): YES